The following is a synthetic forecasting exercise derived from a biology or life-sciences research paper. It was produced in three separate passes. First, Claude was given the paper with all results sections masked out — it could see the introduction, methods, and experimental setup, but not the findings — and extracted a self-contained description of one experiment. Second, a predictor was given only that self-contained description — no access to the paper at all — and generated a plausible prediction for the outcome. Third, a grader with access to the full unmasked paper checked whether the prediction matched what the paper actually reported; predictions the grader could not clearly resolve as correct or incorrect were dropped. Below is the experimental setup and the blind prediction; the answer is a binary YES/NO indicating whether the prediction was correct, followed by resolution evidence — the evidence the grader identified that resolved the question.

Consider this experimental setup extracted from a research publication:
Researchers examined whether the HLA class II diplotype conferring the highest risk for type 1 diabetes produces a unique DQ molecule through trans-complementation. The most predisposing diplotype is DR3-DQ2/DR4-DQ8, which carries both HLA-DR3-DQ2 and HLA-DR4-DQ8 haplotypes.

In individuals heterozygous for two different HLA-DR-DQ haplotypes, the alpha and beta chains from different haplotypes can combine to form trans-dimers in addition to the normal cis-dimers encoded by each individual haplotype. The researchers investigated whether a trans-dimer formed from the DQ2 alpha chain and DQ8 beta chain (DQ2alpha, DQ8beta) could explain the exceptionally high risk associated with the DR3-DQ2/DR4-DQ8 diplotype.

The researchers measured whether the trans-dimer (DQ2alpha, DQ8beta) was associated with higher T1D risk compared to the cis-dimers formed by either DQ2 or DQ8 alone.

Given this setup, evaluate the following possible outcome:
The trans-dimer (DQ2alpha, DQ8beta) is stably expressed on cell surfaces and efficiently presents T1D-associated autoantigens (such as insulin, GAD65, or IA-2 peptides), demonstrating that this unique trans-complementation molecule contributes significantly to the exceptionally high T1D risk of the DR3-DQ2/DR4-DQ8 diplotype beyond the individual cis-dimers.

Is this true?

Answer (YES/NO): YES